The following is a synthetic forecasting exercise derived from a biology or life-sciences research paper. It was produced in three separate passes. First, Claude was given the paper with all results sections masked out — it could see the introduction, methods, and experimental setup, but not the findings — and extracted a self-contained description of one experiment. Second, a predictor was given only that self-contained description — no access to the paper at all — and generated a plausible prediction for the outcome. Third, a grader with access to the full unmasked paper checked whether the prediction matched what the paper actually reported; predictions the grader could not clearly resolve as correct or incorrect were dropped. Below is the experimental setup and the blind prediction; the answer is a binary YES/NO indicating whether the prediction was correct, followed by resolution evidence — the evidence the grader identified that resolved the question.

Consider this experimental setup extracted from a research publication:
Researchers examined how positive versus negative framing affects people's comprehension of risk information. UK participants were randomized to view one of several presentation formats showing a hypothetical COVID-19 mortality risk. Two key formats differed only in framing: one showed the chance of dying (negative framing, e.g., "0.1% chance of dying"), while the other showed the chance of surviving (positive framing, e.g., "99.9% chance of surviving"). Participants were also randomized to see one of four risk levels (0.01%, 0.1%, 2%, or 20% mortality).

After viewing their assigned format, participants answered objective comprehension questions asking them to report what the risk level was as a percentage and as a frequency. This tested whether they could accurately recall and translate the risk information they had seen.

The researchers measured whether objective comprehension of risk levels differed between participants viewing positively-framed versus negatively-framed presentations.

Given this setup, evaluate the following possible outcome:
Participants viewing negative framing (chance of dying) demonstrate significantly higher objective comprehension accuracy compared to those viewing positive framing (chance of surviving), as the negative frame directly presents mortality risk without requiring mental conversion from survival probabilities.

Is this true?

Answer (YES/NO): YES